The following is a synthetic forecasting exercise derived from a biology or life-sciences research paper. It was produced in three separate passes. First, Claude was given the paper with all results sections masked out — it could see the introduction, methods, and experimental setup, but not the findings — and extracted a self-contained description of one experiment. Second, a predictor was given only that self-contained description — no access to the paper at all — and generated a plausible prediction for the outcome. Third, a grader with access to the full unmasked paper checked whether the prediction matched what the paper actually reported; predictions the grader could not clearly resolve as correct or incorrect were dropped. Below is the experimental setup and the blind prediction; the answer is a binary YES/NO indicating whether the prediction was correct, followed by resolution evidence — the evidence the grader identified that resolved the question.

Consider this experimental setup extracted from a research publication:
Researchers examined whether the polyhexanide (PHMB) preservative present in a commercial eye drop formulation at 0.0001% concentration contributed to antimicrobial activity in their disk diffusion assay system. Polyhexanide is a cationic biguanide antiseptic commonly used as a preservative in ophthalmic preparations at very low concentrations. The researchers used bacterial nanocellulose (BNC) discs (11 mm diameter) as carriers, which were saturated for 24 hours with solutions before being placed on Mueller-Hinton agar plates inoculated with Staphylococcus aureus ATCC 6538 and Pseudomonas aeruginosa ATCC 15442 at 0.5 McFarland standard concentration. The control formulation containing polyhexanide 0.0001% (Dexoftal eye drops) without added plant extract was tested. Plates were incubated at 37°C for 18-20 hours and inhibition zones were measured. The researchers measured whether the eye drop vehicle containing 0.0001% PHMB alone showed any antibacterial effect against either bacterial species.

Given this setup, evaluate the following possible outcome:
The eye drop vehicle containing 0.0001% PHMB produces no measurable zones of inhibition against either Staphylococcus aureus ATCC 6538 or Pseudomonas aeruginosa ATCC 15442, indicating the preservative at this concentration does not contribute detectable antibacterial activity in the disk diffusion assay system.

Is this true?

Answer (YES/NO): YES